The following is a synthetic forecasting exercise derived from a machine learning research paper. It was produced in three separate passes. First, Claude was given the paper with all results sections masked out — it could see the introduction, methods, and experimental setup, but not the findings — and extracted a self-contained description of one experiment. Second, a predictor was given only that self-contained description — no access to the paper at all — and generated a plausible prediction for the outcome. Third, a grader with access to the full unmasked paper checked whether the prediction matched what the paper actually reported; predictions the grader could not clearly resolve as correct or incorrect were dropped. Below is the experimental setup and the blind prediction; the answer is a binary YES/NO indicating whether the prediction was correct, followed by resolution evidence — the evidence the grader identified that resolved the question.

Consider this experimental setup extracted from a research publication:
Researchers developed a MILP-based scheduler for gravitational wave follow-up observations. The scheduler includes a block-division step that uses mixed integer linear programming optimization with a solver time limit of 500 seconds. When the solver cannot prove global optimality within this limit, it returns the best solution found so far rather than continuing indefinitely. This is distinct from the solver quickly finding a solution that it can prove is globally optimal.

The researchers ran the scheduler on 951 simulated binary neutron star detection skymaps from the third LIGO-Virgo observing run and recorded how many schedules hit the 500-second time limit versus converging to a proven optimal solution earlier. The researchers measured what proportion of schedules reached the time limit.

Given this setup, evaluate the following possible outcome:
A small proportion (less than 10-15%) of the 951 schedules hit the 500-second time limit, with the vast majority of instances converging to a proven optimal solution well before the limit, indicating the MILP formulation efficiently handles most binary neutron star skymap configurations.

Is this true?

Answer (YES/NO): NO